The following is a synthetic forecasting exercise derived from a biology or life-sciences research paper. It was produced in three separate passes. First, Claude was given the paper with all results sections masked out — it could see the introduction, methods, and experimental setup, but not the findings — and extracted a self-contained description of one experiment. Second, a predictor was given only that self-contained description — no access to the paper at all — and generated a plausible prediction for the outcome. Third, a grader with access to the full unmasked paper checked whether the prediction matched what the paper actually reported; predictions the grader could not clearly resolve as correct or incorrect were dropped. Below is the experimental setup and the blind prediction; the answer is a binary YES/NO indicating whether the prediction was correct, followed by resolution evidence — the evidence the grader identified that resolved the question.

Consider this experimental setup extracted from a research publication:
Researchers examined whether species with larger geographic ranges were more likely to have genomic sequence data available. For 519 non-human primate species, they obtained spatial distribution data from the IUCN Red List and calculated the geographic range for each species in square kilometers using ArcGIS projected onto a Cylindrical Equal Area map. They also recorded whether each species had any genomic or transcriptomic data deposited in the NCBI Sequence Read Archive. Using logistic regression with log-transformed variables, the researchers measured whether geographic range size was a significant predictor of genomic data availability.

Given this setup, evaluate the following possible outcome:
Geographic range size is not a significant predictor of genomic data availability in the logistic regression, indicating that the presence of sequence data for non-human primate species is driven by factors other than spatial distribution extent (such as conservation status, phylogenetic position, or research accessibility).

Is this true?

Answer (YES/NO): YES